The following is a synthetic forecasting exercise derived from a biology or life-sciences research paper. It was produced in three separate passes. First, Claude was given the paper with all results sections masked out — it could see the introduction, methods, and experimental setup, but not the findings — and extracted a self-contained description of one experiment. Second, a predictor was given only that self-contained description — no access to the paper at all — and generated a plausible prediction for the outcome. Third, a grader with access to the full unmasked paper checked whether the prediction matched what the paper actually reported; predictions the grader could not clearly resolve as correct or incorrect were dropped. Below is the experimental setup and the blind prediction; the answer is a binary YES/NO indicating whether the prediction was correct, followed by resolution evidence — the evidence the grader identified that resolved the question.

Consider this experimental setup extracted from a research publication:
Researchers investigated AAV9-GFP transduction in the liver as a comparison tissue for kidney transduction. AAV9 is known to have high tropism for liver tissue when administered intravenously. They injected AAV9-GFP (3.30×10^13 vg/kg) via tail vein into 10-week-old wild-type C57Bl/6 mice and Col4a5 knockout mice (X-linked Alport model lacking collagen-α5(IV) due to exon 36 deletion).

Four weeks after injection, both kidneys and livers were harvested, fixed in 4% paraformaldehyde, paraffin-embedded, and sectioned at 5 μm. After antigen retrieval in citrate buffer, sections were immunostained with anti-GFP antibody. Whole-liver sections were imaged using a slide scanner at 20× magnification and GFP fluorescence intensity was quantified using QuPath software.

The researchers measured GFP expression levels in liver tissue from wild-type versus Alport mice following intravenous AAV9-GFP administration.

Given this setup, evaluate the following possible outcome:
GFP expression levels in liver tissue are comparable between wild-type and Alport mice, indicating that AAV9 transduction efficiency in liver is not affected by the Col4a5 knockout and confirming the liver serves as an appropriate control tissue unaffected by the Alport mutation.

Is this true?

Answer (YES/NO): YES